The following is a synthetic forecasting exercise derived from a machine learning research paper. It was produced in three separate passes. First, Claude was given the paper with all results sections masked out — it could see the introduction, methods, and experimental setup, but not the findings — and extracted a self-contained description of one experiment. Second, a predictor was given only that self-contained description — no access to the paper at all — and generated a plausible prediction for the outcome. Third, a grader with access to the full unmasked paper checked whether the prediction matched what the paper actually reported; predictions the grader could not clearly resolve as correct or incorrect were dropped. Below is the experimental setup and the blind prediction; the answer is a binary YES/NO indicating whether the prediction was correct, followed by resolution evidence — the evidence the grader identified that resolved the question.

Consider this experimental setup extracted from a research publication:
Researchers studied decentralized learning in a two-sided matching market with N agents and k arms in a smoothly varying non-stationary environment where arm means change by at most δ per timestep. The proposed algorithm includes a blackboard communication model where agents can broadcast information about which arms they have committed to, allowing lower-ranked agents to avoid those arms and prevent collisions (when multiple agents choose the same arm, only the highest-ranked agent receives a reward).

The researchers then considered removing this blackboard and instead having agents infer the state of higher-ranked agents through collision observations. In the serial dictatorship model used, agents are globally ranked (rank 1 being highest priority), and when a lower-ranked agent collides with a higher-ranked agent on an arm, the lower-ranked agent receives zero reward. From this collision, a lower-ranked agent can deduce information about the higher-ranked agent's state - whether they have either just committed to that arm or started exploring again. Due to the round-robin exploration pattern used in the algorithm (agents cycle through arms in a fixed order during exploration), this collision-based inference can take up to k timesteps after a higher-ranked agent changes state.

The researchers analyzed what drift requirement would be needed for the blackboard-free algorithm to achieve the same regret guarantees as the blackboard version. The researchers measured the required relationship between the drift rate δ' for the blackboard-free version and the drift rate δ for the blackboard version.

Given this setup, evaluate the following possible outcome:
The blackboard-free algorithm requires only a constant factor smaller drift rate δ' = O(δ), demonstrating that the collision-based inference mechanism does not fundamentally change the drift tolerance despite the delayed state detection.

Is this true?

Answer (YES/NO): NO